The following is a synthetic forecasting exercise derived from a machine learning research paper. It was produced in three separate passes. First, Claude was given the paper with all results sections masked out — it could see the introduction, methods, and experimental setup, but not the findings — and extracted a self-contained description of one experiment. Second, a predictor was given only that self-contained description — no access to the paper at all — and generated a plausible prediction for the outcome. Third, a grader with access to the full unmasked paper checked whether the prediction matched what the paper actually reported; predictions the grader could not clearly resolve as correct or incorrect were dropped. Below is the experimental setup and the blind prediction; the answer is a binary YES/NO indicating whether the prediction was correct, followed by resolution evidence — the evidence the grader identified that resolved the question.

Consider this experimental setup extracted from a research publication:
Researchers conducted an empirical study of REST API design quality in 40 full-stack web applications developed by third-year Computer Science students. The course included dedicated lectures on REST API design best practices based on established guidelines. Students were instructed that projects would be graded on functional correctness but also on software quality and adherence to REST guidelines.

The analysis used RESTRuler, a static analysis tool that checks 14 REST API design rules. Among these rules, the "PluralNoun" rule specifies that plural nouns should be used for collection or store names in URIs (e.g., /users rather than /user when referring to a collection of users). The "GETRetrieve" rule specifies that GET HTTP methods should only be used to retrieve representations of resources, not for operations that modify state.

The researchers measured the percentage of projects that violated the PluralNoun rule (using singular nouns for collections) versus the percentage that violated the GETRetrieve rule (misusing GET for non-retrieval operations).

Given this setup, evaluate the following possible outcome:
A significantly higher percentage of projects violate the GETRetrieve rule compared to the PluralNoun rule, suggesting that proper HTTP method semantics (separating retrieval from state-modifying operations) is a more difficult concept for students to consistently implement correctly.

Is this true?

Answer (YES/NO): NO